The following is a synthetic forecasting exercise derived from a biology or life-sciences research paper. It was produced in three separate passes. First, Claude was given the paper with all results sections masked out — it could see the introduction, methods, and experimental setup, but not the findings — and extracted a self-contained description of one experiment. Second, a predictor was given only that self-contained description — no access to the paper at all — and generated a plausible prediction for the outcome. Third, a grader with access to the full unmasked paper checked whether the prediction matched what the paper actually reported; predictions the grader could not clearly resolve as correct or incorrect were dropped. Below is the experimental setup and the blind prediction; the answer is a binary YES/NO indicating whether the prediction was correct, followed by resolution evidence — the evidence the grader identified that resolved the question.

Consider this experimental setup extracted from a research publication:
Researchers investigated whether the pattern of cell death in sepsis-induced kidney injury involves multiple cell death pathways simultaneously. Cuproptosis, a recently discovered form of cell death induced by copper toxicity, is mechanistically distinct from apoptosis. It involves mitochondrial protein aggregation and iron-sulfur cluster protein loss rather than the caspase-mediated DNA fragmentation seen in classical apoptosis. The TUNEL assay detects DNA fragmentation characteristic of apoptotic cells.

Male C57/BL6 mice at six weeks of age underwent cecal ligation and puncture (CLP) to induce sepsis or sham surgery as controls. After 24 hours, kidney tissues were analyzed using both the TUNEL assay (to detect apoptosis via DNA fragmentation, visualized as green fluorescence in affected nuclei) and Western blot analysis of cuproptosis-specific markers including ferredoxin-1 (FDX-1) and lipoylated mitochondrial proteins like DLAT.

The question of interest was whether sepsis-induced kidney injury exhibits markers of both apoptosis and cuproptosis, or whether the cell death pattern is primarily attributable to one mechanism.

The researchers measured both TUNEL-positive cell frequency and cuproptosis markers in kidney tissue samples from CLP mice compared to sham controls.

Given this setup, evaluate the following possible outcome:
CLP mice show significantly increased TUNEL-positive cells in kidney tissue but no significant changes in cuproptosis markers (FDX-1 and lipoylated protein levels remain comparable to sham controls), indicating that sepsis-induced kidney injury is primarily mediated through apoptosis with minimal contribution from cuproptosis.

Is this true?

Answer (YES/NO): NO